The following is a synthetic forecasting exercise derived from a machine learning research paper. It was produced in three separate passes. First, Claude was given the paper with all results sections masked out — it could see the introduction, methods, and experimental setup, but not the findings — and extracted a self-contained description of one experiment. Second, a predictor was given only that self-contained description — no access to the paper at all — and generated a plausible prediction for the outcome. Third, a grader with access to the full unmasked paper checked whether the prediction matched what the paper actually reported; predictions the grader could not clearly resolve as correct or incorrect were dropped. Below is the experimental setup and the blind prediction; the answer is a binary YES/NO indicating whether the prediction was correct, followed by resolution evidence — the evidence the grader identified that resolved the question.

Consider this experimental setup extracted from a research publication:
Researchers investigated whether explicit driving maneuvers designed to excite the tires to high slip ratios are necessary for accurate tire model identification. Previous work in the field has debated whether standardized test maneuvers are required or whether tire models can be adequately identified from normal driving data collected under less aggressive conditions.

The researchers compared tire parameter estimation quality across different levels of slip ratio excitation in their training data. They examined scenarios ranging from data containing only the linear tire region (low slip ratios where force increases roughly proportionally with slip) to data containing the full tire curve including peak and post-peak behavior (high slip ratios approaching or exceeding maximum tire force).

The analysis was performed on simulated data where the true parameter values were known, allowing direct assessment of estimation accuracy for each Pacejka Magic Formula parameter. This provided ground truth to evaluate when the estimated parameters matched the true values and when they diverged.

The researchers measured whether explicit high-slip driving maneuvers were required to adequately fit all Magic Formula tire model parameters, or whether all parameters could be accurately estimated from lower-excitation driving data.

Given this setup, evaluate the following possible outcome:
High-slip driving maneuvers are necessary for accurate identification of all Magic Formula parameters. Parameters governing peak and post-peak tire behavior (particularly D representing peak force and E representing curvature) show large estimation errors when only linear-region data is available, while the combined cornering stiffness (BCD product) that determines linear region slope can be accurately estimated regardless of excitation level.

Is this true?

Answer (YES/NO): YES